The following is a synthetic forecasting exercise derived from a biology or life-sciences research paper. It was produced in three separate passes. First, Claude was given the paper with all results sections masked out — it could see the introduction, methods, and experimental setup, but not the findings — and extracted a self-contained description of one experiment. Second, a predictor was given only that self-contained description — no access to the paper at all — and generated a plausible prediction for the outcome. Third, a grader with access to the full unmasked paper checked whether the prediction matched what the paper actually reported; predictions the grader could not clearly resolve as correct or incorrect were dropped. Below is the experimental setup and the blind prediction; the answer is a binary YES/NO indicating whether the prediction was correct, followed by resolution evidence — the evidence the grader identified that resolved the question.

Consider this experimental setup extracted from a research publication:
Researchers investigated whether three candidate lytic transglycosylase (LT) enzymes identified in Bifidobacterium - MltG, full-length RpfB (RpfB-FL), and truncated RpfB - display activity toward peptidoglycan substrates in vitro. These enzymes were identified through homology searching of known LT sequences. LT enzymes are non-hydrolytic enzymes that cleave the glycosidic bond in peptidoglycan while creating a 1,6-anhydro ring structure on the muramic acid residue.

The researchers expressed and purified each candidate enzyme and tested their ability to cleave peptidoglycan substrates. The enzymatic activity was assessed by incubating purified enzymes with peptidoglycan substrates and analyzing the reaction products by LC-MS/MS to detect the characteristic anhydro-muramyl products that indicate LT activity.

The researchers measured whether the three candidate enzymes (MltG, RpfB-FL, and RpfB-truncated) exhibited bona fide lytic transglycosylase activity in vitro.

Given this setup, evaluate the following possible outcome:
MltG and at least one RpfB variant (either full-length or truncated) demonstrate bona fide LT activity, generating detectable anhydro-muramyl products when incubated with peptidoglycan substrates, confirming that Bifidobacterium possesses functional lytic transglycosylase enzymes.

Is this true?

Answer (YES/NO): YES